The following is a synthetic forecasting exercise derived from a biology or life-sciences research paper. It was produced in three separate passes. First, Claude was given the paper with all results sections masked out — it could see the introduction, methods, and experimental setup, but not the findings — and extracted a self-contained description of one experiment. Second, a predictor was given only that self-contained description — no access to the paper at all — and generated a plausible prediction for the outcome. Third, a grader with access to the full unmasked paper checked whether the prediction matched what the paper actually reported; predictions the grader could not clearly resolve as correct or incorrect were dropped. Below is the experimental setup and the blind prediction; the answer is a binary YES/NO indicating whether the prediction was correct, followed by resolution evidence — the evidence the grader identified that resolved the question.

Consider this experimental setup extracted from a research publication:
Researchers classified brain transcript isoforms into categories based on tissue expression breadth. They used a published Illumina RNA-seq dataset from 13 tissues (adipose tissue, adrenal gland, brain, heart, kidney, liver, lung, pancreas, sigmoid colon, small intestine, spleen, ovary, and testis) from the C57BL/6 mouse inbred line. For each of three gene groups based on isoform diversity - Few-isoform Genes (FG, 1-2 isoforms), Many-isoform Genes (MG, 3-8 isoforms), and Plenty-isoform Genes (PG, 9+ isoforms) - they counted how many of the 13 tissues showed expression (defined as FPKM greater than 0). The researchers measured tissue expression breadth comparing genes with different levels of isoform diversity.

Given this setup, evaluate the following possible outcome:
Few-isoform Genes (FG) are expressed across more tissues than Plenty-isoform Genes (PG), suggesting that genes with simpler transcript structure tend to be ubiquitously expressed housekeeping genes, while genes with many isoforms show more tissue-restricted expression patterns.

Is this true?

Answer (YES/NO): NO